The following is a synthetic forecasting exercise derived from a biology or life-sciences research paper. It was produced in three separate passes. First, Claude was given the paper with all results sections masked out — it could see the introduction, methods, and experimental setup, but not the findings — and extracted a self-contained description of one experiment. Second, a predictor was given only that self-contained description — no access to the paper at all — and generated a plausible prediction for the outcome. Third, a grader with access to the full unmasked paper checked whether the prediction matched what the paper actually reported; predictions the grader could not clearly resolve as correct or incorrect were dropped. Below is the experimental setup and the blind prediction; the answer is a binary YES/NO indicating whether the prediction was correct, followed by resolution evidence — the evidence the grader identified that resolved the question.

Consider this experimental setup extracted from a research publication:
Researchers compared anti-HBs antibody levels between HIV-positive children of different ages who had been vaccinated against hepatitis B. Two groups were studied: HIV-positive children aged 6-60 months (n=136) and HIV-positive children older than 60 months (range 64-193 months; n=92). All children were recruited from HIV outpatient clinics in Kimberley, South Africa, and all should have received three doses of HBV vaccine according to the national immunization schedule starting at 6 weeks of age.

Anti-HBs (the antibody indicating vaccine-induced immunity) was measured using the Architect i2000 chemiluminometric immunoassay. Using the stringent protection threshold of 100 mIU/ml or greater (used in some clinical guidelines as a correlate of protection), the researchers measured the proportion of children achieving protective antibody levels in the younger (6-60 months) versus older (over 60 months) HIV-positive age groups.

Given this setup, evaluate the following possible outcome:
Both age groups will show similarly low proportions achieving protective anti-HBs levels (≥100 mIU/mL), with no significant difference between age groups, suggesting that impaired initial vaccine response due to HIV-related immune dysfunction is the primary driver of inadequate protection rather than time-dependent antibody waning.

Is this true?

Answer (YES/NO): NO